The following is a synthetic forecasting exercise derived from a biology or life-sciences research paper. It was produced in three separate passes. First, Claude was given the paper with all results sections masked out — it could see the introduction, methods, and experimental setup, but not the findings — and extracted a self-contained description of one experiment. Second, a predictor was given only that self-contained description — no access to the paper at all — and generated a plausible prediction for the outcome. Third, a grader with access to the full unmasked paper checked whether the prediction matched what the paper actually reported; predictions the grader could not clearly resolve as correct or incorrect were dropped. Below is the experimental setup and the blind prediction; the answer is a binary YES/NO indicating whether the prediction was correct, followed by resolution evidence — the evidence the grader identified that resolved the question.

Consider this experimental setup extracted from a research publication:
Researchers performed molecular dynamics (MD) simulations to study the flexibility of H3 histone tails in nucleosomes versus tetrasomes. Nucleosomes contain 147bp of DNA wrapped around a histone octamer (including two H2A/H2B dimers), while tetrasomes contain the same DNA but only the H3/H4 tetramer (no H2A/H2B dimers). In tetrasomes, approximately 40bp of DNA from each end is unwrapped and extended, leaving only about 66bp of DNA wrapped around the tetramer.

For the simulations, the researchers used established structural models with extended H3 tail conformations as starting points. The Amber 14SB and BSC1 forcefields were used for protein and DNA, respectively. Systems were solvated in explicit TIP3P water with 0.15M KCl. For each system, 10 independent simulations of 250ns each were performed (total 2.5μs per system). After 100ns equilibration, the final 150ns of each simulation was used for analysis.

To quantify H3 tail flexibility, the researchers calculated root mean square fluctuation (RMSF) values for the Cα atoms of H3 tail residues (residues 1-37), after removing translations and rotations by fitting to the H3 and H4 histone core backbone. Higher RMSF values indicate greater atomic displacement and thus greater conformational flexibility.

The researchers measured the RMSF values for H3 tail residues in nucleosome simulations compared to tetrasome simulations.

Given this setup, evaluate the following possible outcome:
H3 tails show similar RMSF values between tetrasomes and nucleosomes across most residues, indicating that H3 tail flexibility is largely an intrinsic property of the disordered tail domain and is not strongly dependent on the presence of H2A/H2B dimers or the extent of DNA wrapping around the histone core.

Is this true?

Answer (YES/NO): NO